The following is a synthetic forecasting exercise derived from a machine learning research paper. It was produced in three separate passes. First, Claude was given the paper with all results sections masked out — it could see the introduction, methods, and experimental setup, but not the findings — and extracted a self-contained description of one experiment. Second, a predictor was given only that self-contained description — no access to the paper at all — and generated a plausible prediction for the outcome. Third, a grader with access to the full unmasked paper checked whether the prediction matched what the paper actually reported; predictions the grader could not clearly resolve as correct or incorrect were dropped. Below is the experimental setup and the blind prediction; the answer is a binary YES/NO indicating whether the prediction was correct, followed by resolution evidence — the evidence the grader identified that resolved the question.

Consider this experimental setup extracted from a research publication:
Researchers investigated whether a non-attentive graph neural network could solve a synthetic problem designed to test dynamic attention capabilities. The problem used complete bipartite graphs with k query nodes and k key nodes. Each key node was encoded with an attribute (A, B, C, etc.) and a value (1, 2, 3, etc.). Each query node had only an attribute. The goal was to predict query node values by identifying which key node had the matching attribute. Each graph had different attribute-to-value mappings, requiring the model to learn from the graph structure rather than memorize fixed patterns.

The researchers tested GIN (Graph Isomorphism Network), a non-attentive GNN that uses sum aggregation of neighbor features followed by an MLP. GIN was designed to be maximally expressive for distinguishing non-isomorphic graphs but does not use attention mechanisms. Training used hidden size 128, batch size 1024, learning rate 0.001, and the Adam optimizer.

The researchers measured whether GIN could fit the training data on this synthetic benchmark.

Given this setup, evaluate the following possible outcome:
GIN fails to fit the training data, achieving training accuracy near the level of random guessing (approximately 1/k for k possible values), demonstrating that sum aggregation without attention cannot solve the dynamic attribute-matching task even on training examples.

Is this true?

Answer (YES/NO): NO